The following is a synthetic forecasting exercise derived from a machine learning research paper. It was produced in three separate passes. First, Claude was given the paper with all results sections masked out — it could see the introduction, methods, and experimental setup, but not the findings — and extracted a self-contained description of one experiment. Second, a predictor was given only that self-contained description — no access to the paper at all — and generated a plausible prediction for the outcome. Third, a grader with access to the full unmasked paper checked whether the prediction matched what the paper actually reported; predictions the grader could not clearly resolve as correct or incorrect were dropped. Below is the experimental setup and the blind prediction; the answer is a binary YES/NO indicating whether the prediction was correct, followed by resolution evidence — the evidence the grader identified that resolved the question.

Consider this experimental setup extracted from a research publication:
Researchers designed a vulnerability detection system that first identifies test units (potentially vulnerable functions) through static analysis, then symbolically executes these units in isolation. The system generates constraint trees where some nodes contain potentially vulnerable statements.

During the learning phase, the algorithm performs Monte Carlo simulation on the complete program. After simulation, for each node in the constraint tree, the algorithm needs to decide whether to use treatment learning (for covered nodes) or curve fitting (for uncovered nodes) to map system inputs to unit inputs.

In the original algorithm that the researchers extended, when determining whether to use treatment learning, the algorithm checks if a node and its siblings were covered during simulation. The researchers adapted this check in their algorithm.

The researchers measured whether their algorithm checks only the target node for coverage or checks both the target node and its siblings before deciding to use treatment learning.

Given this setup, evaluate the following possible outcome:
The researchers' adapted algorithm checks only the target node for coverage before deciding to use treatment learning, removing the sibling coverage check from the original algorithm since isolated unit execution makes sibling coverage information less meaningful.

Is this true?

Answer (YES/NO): NO